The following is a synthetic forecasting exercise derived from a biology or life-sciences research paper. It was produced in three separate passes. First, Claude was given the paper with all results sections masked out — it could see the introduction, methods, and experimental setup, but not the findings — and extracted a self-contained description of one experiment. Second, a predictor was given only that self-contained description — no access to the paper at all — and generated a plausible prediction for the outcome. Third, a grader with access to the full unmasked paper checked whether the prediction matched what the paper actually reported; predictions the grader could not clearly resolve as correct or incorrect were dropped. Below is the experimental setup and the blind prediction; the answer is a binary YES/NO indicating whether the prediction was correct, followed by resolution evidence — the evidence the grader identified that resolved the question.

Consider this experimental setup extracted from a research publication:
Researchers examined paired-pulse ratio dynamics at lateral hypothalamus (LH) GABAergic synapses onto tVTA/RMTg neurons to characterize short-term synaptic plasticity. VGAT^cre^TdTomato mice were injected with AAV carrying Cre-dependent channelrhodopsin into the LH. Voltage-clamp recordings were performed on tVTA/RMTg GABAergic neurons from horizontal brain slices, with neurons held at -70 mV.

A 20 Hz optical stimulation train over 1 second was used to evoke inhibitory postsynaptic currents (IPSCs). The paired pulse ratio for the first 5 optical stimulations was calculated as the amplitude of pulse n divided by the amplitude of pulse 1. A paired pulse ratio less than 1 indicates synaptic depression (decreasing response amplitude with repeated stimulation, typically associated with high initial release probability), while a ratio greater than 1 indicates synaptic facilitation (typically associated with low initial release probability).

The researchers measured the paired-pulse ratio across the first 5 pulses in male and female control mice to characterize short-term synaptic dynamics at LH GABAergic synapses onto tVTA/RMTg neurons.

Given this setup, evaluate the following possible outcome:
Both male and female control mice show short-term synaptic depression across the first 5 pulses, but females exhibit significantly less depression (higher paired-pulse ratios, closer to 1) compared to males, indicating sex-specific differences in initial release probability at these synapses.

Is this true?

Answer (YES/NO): NO